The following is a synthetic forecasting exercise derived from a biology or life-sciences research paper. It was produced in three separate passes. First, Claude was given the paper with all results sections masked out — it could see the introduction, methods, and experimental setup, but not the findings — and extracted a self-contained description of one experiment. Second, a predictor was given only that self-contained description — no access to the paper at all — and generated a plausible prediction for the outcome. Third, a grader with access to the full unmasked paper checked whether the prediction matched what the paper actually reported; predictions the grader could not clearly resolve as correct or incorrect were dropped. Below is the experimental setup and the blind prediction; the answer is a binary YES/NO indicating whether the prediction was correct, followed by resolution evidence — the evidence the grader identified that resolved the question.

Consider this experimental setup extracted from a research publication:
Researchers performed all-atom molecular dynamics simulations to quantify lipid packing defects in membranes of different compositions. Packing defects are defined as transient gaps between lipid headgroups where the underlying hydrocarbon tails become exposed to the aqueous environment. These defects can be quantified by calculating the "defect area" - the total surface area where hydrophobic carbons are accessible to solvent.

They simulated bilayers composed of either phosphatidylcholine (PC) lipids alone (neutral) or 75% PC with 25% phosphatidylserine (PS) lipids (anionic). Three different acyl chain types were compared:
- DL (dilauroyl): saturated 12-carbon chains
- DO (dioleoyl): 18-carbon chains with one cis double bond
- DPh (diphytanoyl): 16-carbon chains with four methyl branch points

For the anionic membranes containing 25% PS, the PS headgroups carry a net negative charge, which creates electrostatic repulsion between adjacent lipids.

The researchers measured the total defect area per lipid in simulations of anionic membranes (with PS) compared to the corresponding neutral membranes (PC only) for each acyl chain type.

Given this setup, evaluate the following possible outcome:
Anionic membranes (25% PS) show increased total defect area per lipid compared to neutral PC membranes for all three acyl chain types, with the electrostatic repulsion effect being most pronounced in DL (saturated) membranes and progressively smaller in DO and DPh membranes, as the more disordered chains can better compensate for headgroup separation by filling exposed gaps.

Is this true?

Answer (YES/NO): NO